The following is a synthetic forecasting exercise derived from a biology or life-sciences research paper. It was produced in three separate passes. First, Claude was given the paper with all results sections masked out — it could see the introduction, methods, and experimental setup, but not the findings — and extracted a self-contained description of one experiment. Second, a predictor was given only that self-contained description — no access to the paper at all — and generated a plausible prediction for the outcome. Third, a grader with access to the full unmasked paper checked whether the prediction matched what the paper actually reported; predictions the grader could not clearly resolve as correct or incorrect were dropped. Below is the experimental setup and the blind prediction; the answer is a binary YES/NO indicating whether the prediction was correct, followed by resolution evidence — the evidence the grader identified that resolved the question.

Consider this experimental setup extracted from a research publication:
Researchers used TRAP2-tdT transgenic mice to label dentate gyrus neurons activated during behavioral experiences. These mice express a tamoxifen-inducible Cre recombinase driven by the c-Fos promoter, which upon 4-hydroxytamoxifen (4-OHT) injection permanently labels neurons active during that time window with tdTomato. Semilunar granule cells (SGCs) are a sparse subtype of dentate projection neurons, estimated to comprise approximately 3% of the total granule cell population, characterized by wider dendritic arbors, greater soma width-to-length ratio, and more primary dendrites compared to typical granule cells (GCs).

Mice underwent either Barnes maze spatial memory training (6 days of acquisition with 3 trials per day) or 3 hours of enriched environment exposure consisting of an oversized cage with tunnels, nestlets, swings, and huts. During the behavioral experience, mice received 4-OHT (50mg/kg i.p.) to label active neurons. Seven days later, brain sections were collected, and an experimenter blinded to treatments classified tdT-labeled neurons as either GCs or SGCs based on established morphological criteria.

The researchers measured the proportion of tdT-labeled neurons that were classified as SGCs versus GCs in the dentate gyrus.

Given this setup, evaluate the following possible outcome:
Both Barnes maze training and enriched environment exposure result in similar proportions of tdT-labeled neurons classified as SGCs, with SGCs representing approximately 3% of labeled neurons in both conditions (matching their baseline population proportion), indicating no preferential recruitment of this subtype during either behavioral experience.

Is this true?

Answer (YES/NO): NO